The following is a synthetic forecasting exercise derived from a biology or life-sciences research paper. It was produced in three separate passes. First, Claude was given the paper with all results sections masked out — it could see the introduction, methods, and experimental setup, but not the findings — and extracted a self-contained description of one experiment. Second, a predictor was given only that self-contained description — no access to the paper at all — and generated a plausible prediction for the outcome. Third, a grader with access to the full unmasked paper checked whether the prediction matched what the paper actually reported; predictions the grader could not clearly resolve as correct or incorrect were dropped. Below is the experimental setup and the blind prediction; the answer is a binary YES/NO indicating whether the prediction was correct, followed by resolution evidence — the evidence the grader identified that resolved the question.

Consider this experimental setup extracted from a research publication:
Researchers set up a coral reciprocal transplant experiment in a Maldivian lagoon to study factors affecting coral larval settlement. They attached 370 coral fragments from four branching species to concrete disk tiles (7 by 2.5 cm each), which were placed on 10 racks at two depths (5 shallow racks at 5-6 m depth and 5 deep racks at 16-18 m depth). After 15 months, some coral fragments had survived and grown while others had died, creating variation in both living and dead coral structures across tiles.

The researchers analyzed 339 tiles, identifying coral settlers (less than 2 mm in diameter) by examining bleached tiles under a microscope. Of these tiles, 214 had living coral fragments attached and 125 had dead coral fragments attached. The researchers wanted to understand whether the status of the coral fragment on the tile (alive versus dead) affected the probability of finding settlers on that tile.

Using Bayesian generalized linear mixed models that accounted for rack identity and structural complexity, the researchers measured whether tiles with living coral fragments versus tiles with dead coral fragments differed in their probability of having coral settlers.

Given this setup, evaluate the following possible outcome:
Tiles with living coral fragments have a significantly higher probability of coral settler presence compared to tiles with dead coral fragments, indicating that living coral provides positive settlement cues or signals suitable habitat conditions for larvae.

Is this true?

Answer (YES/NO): NO